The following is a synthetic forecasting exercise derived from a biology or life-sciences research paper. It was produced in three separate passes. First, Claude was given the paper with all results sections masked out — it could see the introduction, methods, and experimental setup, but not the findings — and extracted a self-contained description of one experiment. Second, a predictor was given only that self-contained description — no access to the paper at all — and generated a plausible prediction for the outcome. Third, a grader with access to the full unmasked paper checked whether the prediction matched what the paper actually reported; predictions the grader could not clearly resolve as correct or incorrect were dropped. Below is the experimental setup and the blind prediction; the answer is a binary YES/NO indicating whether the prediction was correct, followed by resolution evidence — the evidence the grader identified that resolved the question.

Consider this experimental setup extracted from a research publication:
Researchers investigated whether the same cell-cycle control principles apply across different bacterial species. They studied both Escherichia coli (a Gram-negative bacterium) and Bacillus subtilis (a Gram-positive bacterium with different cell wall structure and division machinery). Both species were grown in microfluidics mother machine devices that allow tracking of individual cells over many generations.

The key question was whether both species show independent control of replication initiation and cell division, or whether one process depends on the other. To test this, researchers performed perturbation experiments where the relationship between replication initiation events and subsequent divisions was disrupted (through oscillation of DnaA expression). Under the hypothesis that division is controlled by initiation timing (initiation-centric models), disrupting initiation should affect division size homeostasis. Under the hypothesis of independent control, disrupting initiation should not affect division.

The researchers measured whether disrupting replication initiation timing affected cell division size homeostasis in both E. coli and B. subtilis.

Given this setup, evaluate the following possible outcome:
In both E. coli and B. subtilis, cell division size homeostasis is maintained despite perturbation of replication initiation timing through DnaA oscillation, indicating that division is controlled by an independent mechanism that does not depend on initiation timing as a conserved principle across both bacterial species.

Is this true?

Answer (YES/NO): YES